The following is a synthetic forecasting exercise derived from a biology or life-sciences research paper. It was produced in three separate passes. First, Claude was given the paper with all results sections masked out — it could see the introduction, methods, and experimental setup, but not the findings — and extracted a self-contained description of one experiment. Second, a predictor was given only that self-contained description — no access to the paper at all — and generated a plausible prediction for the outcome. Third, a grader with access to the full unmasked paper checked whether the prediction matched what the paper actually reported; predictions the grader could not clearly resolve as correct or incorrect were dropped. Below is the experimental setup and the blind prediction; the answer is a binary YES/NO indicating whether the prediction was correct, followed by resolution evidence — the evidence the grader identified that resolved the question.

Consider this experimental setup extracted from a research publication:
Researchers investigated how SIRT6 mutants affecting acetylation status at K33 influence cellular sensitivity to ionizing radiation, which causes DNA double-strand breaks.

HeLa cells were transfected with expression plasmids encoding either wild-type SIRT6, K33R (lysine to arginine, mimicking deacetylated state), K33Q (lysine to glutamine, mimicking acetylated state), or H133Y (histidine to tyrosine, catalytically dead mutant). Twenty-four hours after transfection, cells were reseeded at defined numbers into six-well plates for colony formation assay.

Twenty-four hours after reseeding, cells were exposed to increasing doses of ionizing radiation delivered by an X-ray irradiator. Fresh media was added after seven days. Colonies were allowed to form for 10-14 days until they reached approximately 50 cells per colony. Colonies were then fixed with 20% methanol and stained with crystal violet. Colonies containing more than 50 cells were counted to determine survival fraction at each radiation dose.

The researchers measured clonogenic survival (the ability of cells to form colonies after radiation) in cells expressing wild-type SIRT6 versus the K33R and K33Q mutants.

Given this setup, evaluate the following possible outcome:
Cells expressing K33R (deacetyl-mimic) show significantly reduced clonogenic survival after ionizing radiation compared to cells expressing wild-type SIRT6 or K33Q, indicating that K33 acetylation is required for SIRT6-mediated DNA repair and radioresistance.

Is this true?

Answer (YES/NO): NO